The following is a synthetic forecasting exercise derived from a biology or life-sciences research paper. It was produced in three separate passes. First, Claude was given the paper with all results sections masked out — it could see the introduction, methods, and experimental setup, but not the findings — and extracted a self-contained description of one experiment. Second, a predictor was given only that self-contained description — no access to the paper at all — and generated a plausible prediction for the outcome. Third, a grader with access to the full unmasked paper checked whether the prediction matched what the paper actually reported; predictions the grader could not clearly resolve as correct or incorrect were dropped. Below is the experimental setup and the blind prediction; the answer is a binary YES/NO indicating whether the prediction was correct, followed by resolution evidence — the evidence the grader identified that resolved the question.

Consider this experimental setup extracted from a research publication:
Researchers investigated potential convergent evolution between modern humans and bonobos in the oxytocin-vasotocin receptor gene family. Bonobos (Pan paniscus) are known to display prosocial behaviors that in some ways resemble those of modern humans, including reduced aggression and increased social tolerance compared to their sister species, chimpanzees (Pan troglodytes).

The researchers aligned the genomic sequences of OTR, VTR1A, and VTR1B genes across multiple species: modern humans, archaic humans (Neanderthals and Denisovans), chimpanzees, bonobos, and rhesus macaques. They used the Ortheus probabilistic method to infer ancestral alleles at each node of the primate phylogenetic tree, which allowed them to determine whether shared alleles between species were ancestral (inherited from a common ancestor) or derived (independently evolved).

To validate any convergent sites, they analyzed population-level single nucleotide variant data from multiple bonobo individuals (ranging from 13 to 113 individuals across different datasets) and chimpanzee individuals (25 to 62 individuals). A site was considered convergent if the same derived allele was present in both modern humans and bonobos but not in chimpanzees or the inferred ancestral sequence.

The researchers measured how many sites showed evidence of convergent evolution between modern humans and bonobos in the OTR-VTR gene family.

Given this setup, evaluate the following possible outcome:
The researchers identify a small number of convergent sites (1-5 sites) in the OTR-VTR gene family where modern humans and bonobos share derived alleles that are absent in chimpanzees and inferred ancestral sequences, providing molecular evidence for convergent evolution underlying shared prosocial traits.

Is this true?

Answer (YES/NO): YES